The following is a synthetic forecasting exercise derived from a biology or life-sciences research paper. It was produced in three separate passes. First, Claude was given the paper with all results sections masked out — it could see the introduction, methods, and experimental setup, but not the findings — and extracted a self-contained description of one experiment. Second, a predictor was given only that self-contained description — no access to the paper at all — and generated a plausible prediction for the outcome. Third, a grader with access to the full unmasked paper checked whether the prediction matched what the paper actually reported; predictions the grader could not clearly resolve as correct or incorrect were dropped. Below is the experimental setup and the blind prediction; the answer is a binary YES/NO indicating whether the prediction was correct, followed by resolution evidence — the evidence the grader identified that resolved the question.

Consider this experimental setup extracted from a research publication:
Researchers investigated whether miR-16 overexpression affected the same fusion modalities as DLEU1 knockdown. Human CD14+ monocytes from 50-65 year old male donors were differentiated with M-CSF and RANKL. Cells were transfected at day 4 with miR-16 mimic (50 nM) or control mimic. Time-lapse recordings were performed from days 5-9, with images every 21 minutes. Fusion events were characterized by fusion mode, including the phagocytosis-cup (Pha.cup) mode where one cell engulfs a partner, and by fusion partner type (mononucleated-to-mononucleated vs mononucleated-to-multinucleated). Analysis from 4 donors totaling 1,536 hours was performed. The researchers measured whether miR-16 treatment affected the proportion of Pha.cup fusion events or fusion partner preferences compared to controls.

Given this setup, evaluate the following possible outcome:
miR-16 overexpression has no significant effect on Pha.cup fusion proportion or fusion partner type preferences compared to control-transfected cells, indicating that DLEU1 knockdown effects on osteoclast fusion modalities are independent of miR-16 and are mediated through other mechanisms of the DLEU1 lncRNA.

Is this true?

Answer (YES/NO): YES